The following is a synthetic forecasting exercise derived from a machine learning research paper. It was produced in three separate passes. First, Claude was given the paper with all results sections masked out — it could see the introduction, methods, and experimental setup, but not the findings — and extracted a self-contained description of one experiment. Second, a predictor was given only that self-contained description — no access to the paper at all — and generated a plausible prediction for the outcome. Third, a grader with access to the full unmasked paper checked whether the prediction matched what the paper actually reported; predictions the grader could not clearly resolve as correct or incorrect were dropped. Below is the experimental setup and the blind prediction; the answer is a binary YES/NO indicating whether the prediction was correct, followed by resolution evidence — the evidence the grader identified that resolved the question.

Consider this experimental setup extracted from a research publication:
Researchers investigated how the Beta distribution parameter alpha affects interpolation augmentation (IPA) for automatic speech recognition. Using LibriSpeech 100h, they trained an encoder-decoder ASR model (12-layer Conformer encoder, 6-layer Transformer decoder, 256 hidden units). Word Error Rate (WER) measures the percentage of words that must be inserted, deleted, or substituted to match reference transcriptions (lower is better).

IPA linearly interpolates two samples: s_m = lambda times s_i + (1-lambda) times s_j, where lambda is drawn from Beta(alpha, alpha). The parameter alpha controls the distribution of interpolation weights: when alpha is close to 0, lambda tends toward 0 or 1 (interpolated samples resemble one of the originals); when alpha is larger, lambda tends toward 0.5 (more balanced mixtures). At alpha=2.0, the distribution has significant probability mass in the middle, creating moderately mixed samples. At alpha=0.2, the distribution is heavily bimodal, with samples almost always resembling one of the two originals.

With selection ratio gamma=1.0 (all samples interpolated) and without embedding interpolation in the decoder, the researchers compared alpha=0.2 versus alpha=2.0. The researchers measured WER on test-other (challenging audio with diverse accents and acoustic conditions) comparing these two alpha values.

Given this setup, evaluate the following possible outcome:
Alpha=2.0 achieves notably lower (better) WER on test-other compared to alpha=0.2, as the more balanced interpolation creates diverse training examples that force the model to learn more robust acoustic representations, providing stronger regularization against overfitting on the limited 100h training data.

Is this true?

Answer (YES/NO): YES